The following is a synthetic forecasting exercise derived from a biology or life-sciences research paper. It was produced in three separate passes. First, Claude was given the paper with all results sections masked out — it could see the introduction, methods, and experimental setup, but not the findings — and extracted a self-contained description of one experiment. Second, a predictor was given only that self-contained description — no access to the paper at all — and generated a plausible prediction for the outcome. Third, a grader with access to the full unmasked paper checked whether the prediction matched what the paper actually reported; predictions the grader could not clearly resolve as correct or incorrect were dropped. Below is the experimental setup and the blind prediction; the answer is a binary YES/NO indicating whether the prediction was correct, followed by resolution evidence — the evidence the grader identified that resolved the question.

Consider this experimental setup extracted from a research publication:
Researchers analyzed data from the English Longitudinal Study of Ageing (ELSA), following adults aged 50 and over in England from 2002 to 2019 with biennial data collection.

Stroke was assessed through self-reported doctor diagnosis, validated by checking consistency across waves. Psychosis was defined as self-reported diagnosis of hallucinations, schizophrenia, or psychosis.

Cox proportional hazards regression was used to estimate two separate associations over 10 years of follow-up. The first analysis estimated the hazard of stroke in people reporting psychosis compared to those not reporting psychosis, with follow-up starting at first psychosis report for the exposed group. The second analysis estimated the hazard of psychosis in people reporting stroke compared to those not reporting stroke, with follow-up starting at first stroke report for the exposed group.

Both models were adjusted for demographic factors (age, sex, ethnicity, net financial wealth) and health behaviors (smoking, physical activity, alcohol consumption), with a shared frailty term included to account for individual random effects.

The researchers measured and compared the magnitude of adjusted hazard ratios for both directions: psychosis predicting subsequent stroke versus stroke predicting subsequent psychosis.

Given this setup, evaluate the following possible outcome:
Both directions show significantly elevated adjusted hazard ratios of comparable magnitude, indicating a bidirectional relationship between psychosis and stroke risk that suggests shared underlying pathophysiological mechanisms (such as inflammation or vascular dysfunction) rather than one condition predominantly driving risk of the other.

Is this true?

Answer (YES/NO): NO